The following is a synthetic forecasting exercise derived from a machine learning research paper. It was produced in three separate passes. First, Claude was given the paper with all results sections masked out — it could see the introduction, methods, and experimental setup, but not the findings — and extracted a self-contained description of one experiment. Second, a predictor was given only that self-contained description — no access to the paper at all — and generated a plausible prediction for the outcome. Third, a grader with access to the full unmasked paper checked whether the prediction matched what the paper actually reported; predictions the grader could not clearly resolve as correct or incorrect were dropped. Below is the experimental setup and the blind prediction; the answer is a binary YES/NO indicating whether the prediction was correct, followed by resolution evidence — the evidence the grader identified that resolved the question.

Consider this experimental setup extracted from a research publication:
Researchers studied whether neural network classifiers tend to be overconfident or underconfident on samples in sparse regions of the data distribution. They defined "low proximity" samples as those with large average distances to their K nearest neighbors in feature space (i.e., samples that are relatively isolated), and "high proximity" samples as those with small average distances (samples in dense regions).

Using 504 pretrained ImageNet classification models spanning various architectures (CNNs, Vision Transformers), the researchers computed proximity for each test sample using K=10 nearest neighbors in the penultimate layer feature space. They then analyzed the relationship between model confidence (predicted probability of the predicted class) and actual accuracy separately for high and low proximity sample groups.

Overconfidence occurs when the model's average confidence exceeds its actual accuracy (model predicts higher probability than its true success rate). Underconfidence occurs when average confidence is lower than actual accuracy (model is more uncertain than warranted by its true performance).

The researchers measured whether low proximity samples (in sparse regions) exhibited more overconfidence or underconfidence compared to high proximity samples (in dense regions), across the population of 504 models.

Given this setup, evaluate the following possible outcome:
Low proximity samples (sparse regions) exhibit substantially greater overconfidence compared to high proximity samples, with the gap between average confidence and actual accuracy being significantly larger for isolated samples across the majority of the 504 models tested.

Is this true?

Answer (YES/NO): YES